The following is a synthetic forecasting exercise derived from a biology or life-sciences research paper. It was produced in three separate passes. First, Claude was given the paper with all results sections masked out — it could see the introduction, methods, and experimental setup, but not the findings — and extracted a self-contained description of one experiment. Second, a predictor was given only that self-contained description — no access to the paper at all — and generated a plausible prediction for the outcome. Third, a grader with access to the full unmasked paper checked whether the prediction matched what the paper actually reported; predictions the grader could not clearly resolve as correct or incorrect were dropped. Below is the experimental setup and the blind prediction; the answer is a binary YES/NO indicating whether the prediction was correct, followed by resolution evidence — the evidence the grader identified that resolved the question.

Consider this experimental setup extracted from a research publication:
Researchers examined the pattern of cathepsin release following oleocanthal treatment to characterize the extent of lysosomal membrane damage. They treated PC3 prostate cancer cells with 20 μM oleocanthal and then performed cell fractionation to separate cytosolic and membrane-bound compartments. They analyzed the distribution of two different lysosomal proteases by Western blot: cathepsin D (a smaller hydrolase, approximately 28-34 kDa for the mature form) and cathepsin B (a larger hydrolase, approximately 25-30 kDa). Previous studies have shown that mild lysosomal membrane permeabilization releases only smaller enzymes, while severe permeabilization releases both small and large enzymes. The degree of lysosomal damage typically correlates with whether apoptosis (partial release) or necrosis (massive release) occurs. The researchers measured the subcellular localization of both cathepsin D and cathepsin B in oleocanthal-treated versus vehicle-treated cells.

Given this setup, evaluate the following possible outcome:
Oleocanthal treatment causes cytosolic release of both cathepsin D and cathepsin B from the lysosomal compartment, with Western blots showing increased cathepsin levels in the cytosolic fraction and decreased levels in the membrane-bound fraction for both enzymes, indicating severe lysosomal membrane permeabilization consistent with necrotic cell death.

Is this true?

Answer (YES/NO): YES